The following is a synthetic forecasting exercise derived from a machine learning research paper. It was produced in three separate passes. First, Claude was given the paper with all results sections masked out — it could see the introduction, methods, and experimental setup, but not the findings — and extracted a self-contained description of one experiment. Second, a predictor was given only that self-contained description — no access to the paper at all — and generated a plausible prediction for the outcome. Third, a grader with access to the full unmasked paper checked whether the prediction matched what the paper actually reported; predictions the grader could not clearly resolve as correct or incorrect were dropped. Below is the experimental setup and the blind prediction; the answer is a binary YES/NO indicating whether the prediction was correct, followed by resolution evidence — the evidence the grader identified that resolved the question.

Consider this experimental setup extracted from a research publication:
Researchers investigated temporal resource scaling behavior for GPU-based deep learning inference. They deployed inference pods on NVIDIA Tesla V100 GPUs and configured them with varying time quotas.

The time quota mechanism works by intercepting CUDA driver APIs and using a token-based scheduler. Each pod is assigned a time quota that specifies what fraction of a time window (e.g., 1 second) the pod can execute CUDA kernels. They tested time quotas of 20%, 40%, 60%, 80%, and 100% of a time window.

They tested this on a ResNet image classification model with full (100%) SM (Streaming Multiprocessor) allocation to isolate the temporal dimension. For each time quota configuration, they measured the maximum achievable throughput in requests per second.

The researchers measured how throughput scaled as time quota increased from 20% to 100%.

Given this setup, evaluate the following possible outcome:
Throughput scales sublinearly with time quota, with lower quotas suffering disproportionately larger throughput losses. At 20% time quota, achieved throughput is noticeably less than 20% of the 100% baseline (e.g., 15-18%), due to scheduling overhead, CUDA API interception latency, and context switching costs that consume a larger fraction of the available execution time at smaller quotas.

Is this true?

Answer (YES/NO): NO